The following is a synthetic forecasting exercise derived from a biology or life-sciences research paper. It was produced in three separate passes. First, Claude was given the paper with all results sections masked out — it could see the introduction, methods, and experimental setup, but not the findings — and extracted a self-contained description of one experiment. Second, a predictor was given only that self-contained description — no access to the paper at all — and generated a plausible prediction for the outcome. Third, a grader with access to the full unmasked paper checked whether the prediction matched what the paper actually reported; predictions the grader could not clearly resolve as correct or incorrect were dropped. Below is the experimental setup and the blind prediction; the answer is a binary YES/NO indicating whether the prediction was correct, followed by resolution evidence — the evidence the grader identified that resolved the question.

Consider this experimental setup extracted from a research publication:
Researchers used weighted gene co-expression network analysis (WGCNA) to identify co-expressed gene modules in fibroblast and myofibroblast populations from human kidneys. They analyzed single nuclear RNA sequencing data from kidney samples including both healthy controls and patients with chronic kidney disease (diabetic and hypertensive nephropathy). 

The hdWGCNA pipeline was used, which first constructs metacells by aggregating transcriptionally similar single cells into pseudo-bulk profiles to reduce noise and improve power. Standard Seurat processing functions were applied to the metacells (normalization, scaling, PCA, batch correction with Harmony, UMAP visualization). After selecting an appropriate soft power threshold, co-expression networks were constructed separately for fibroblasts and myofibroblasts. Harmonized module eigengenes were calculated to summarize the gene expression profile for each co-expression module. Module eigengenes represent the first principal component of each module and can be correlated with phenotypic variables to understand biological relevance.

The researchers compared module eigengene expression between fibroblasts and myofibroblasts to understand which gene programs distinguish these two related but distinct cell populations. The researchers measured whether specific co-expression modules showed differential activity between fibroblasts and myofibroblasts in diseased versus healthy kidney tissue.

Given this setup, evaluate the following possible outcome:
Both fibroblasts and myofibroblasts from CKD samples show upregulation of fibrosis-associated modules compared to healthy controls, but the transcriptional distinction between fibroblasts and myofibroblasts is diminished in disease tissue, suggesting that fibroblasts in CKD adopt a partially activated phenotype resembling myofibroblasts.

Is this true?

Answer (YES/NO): NO